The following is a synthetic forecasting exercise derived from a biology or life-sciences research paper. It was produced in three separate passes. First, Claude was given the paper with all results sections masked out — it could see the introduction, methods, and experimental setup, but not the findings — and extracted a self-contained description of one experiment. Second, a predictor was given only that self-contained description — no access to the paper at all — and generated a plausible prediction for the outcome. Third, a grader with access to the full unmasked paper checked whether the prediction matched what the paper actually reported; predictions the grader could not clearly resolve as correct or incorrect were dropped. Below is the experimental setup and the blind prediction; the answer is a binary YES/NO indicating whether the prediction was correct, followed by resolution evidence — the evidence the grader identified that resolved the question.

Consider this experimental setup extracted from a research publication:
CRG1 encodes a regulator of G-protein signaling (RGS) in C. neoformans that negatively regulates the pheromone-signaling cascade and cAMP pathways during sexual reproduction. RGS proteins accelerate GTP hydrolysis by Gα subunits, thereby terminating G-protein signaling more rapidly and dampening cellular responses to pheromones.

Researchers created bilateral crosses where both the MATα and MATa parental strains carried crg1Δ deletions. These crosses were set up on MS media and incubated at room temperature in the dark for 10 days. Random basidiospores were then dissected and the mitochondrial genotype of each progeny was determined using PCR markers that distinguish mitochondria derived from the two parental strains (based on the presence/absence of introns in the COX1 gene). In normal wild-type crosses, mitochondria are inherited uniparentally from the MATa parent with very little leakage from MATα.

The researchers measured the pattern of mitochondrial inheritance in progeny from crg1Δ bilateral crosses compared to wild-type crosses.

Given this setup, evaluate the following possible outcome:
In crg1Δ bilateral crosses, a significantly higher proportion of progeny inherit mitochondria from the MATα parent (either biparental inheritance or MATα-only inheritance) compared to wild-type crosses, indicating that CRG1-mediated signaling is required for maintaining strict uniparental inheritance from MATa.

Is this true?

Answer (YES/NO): YES